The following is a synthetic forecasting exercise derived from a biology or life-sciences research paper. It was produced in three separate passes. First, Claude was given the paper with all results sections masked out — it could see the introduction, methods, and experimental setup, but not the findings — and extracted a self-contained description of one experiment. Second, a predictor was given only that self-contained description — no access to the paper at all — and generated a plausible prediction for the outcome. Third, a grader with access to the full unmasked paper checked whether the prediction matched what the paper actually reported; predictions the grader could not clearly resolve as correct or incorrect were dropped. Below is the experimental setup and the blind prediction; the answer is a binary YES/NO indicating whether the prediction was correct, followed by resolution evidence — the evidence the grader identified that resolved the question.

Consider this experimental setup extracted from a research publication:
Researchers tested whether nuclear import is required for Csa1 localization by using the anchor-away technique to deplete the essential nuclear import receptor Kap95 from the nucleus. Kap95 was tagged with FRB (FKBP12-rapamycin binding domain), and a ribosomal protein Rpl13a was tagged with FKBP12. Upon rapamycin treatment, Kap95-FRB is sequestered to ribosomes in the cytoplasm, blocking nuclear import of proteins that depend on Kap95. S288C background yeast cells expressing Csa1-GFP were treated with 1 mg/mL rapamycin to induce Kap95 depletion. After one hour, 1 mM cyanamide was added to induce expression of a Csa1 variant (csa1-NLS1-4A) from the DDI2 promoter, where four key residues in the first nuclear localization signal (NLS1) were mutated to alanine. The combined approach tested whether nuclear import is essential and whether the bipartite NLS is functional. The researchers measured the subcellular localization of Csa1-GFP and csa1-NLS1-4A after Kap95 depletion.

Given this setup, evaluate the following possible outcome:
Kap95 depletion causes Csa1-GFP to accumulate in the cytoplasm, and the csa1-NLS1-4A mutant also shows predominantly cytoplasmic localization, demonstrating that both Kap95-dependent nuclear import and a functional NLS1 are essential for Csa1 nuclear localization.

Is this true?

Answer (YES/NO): NO